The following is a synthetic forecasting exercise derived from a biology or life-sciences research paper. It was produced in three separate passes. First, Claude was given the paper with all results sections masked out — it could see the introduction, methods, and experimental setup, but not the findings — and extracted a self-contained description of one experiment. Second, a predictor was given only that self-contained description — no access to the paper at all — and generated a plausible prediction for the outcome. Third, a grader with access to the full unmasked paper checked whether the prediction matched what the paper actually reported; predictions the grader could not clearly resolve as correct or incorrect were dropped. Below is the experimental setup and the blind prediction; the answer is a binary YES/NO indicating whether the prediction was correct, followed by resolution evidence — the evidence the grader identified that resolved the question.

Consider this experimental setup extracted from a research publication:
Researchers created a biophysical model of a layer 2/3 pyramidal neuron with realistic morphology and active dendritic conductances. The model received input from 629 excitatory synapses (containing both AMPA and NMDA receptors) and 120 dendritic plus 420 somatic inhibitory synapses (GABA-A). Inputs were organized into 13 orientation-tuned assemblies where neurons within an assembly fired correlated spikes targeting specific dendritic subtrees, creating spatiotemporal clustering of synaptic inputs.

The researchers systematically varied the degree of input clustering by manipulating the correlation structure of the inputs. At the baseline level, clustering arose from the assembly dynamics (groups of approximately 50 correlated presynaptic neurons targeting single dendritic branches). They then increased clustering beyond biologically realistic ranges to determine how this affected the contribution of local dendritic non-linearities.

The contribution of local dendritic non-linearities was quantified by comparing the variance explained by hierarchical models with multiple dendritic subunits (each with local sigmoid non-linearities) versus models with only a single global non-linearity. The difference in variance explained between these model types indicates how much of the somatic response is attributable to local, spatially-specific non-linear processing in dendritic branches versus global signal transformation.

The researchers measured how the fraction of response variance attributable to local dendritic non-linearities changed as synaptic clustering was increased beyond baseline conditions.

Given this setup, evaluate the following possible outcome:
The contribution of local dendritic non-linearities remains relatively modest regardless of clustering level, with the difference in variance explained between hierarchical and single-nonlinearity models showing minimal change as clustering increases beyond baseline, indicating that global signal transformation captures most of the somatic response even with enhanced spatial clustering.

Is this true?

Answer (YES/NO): NO